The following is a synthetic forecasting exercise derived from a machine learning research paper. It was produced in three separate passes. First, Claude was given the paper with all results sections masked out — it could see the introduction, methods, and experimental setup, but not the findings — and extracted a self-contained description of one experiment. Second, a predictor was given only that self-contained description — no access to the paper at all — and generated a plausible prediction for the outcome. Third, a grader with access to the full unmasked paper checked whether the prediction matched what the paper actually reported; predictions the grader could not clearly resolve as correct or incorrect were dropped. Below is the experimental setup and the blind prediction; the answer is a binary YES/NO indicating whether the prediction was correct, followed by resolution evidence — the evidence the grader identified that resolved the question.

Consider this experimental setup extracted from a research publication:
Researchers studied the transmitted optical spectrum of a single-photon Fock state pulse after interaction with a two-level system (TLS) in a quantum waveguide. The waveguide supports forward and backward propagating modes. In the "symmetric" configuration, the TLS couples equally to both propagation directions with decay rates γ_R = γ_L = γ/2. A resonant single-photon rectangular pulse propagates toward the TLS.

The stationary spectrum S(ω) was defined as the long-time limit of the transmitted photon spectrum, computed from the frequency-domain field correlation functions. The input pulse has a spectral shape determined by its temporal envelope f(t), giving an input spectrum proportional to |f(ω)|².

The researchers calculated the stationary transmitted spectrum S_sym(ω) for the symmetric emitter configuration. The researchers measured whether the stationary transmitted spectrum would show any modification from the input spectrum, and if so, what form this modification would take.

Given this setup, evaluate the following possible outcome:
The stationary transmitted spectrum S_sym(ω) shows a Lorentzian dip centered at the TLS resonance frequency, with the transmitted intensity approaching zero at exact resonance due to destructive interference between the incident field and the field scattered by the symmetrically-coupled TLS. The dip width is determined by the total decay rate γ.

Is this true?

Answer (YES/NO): YES